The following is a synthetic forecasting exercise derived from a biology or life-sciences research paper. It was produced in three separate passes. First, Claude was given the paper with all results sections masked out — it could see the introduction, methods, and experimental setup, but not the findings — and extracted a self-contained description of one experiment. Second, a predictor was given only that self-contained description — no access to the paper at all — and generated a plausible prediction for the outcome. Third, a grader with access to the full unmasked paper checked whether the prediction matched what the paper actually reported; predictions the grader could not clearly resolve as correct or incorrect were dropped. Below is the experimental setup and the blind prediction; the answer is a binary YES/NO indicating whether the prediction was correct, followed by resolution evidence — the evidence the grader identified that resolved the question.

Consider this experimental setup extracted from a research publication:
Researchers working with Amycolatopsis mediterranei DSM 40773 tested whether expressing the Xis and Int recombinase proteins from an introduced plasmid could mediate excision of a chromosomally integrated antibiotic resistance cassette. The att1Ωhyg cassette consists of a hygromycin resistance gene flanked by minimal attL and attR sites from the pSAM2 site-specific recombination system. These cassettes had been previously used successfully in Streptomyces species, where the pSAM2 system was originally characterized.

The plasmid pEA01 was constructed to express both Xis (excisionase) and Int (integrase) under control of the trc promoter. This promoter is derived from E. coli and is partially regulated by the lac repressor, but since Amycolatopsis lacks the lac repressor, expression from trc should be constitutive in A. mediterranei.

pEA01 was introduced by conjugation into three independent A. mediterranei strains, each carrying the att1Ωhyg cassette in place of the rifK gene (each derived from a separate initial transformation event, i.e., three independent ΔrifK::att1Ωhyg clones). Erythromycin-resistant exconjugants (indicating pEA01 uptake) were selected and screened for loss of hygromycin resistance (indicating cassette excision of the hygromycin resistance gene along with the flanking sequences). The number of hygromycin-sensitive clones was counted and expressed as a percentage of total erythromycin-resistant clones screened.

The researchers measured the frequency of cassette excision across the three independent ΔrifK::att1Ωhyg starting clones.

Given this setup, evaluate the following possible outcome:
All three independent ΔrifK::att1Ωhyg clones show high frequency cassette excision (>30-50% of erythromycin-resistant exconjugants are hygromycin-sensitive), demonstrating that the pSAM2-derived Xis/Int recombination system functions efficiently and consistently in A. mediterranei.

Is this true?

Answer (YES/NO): YES